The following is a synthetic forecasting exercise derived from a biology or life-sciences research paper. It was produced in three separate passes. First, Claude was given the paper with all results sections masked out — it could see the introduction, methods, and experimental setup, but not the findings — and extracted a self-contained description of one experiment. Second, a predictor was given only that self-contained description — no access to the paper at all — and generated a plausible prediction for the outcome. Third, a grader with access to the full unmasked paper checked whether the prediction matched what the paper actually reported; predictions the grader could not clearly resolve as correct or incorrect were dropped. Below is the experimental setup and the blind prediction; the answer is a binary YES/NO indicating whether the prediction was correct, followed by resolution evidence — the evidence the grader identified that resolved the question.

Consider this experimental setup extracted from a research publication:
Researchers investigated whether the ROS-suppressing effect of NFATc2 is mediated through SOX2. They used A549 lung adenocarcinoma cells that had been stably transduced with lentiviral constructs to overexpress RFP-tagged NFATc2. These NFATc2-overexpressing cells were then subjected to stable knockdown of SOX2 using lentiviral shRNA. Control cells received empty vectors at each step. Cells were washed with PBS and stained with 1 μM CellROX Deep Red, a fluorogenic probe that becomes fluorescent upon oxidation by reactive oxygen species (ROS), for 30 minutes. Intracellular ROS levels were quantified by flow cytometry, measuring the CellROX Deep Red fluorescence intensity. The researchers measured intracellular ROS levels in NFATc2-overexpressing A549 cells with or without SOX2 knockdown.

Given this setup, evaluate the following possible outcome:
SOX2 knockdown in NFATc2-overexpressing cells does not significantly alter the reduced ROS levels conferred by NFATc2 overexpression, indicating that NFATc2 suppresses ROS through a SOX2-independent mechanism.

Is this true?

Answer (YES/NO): NO